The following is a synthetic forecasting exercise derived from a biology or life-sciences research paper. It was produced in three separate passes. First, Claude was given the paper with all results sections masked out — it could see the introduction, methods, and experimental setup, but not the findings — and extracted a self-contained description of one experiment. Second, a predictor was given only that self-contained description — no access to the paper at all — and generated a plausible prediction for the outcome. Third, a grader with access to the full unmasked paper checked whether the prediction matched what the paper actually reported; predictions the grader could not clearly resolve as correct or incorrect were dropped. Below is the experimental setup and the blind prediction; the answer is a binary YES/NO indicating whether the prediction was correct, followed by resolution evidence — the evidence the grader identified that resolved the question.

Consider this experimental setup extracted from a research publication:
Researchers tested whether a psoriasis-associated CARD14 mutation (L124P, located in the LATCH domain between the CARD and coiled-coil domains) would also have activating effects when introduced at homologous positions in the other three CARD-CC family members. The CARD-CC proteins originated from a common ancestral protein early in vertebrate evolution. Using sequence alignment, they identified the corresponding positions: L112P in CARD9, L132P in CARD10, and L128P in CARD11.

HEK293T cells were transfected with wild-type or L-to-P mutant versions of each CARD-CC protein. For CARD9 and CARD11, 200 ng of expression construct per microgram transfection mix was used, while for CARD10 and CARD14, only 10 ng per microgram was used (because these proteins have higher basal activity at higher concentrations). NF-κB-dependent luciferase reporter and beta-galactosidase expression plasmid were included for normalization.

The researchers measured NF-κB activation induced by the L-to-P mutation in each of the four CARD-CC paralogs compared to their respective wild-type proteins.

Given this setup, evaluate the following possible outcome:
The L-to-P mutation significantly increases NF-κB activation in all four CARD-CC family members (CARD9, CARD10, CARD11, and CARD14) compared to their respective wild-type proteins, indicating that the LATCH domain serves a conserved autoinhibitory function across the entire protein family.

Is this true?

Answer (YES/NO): NO